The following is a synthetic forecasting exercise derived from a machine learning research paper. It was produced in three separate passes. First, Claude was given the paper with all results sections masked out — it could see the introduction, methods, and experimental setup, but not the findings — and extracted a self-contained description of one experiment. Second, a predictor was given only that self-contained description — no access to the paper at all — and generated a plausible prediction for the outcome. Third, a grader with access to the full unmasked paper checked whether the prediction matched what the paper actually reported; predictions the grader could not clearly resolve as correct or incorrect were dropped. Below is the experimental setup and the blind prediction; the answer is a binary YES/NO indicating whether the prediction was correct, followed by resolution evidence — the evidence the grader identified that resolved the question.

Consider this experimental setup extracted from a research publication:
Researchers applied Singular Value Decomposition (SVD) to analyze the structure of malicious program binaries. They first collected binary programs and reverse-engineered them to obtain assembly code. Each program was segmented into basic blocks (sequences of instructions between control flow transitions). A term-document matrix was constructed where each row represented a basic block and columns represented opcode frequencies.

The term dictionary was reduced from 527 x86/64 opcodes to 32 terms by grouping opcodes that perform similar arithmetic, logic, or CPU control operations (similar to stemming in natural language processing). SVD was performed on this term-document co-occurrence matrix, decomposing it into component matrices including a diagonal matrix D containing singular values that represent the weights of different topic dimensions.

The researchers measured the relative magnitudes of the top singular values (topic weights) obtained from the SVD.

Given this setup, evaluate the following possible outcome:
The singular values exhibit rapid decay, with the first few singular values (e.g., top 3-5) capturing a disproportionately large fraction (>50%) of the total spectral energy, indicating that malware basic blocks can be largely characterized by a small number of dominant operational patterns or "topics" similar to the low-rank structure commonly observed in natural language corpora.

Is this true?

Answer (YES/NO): YES